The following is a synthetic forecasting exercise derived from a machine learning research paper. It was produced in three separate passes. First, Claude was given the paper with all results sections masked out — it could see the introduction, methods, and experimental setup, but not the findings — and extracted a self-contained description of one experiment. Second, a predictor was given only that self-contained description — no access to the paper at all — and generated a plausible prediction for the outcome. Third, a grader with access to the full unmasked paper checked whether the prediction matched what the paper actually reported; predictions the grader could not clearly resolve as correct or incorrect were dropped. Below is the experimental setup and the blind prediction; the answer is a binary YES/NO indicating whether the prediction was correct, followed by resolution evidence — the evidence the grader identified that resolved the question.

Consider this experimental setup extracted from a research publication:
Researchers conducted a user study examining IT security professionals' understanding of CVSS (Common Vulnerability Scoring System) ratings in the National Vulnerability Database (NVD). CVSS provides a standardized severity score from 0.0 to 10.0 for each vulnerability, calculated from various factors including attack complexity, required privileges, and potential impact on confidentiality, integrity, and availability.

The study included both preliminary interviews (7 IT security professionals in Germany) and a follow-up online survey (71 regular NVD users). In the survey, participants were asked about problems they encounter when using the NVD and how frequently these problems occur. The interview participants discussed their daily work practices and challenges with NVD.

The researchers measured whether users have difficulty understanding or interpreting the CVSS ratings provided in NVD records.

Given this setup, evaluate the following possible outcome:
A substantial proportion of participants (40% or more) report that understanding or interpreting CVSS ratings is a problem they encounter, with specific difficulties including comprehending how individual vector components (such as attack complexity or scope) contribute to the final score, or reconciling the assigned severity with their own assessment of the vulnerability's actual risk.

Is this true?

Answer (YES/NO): NO